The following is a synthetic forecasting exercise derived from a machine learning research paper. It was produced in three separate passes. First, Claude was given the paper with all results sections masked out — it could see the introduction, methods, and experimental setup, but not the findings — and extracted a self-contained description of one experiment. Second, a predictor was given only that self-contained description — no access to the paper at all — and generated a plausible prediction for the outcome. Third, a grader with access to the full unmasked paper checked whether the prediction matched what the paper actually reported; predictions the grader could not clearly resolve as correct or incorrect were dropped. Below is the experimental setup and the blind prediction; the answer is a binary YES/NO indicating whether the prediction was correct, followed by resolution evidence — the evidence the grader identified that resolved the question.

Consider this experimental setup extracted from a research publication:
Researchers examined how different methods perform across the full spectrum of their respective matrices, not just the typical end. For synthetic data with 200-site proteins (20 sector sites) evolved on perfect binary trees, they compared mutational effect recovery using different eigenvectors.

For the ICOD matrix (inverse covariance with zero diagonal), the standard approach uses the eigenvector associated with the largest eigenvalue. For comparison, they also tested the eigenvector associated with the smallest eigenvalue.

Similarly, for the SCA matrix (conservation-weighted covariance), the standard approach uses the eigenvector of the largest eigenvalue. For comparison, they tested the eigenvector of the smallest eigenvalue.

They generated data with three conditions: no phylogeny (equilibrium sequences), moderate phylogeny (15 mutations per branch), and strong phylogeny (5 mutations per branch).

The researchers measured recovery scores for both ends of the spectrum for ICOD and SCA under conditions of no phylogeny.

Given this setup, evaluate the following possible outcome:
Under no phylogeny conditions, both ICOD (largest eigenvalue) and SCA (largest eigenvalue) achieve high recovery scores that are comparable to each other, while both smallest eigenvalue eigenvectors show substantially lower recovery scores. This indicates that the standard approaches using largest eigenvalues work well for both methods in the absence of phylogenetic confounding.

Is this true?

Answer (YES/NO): NO